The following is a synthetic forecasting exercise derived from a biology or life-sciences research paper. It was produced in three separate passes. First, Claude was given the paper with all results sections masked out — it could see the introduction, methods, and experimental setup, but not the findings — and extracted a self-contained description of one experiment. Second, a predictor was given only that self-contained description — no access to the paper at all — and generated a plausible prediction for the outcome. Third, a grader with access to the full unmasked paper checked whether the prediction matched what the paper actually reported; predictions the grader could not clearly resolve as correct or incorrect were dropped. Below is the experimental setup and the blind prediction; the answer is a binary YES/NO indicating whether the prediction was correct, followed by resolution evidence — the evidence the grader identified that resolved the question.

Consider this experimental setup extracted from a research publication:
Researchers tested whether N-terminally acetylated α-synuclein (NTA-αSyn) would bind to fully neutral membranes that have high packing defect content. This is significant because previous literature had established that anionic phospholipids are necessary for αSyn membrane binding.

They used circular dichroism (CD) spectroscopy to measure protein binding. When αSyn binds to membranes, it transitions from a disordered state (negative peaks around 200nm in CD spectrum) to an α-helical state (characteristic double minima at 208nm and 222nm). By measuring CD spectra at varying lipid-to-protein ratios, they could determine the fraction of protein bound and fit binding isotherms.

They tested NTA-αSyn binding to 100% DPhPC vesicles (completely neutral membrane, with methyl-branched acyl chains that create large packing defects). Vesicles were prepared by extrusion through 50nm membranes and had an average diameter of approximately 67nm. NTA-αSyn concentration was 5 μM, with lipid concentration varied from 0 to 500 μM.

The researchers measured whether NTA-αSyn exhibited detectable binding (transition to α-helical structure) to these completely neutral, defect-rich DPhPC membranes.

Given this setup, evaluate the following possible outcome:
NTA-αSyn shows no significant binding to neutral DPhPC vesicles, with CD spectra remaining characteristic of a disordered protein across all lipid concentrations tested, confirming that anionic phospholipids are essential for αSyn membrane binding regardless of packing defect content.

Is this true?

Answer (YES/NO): NO